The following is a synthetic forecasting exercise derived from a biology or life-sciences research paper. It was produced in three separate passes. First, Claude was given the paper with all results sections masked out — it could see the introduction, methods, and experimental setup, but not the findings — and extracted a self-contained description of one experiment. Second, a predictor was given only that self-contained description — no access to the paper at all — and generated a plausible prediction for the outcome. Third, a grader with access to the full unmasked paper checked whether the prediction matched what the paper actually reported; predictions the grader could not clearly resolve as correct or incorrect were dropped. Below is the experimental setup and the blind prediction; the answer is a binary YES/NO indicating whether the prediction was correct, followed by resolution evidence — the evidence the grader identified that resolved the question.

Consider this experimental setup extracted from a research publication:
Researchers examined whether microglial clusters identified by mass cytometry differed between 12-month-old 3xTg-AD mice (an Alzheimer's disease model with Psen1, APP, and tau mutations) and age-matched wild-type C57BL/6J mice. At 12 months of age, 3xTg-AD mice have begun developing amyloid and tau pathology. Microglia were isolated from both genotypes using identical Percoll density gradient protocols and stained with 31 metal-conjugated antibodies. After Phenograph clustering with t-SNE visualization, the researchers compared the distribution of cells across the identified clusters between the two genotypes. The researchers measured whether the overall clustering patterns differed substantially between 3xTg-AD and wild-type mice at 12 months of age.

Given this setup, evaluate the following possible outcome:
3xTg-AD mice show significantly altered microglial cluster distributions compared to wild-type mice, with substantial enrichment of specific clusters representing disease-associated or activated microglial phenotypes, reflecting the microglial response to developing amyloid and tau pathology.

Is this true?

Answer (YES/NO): NO